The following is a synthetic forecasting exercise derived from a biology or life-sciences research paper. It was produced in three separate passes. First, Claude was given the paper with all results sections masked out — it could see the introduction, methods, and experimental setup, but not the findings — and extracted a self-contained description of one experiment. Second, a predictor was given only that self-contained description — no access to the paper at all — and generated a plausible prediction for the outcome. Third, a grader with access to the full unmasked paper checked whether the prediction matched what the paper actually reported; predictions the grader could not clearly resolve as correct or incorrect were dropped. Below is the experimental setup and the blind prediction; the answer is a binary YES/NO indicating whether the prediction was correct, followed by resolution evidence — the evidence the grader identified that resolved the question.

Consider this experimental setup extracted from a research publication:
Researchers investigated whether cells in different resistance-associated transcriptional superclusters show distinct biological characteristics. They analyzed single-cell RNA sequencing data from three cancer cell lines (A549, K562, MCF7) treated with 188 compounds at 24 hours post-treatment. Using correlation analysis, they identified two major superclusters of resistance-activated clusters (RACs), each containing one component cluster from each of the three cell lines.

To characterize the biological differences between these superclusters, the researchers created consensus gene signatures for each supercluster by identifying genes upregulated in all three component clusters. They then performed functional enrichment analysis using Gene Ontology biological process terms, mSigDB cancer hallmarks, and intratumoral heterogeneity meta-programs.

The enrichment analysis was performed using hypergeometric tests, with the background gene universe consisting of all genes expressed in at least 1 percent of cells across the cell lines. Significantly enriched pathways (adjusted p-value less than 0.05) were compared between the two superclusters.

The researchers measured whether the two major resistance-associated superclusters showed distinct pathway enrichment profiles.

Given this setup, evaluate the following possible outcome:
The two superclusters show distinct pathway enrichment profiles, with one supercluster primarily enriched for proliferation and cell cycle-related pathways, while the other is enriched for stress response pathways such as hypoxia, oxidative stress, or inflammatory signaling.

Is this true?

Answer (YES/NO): NO